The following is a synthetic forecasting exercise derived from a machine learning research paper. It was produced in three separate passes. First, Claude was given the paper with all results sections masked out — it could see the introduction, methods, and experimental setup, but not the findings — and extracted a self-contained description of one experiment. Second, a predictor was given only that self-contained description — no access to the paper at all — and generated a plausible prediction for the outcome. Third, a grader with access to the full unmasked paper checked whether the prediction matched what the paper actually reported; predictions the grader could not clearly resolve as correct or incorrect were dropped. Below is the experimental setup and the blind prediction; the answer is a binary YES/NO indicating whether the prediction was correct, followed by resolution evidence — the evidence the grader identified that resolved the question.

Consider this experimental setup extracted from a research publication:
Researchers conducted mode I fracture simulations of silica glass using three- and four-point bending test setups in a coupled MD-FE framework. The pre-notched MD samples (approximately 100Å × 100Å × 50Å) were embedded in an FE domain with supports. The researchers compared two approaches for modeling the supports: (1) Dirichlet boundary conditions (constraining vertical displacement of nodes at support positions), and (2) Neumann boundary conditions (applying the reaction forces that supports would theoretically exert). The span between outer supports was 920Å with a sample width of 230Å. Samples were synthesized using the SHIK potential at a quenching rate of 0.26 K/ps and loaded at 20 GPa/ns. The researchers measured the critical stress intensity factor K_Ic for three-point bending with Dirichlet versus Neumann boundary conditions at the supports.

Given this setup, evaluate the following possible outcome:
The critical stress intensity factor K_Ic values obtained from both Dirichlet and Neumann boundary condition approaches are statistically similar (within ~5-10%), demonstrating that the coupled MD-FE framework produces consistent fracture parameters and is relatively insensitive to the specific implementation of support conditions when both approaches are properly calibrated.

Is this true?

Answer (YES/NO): NO